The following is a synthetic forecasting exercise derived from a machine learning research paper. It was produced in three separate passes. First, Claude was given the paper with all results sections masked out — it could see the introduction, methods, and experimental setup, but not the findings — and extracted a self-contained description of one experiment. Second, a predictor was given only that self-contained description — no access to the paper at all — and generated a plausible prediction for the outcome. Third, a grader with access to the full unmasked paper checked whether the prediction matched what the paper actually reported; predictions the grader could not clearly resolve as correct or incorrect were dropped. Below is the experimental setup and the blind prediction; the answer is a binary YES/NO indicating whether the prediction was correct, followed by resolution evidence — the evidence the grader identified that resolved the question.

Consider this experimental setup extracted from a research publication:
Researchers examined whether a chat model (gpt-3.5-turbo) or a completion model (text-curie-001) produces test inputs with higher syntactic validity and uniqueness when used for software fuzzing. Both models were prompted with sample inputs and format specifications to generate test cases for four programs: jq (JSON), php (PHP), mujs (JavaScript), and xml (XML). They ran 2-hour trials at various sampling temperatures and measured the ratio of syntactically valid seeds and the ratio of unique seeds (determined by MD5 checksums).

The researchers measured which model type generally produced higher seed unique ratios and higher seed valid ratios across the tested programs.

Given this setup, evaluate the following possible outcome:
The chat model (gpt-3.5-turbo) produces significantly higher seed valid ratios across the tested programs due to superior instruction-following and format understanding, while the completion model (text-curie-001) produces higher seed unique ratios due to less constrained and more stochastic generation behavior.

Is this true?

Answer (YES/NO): NO